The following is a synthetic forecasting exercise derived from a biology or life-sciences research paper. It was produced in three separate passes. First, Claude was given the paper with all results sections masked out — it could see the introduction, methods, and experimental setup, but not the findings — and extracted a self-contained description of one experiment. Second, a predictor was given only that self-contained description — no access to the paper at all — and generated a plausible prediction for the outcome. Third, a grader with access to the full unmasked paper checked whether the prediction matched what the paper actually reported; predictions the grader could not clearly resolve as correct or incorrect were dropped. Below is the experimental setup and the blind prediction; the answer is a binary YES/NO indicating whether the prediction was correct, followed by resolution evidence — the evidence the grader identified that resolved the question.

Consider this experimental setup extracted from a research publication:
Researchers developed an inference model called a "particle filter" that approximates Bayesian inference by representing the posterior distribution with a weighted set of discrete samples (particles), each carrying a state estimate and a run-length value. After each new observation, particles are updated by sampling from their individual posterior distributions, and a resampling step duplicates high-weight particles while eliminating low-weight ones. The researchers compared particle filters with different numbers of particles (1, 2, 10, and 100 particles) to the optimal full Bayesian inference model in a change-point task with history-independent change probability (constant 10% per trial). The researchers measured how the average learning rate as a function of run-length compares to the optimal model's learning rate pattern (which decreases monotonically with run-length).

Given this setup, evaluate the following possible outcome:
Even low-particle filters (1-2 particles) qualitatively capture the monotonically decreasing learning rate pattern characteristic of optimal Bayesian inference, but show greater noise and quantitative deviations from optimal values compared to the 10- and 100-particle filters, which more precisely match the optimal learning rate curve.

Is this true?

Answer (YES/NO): NO